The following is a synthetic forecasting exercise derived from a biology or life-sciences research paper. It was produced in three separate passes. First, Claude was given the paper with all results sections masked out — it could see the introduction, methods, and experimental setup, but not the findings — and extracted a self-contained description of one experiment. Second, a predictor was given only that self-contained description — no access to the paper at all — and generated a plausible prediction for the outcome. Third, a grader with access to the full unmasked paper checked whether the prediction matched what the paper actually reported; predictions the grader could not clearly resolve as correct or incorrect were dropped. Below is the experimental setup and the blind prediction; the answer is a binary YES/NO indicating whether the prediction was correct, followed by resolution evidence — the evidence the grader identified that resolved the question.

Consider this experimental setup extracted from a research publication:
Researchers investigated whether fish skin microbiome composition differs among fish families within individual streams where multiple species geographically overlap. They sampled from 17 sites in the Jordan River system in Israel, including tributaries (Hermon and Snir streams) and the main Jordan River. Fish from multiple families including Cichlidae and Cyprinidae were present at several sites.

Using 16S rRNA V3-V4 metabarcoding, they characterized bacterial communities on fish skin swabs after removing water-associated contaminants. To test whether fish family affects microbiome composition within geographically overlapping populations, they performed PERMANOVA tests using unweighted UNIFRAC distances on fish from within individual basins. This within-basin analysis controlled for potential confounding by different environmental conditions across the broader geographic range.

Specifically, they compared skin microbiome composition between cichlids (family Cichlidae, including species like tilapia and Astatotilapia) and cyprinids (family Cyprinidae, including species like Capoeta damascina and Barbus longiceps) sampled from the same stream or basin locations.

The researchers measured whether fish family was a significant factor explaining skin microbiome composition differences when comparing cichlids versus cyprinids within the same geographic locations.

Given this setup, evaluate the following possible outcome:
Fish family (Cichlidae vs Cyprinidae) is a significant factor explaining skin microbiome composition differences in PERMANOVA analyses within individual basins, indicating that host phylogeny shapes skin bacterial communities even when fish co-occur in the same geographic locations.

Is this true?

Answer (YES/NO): NO